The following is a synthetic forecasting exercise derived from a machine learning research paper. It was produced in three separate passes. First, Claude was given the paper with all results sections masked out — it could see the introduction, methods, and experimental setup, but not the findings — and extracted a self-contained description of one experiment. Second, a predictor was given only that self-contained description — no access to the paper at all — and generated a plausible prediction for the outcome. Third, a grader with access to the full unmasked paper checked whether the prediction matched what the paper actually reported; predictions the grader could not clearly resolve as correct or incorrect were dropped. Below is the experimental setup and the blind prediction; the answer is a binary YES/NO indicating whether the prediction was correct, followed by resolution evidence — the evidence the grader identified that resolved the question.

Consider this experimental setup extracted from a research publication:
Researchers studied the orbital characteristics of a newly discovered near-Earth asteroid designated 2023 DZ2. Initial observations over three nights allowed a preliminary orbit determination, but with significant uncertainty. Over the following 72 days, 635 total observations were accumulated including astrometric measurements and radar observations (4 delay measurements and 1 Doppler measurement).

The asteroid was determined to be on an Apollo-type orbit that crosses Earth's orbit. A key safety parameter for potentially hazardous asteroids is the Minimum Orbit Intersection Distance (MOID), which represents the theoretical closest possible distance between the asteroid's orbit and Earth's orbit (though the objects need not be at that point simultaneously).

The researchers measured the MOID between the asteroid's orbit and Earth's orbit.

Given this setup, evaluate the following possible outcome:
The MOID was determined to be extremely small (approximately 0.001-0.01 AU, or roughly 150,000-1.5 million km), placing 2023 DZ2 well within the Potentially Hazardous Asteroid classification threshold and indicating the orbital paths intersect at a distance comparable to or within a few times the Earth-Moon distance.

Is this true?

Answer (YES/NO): NO